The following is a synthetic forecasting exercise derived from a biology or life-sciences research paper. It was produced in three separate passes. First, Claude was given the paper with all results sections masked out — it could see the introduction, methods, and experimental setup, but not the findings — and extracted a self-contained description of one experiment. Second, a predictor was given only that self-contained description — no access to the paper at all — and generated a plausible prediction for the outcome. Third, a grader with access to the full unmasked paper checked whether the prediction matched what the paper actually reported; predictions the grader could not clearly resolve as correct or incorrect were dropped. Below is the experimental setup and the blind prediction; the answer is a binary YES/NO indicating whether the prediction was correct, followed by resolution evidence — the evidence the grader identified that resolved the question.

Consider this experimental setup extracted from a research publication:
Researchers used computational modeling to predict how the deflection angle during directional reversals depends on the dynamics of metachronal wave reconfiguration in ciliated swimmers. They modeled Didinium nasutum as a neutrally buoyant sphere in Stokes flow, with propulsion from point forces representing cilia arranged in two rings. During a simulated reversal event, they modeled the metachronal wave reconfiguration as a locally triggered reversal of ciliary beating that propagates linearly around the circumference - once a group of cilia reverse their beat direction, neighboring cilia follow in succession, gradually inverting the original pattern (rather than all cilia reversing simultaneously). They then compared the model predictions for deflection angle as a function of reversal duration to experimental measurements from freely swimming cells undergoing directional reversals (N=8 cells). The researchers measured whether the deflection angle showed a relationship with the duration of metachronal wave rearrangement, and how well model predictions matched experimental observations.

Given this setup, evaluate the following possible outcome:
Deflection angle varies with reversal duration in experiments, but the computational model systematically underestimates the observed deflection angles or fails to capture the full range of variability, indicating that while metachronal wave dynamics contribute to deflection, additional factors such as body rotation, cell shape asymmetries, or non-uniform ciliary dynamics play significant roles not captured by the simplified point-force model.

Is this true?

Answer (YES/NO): NO